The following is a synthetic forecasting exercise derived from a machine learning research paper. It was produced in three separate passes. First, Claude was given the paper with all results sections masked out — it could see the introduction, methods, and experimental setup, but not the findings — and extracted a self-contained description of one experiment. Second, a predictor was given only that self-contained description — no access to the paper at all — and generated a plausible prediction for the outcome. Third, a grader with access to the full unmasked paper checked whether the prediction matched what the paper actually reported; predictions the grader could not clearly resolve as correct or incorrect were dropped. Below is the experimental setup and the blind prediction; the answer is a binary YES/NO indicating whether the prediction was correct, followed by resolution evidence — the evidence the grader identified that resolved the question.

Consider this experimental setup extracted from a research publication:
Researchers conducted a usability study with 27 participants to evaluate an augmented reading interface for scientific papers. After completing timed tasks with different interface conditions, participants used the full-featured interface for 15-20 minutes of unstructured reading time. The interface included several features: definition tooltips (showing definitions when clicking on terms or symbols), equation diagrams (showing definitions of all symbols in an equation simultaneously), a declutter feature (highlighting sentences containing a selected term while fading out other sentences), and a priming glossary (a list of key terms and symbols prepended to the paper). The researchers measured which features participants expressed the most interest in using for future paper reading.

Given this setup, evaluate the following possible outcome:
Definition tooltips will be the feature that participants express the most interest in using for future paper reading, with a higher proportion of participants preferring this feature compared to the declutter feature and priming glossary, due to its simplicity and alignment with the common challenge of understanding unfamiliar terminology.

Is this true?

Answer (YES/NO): NO